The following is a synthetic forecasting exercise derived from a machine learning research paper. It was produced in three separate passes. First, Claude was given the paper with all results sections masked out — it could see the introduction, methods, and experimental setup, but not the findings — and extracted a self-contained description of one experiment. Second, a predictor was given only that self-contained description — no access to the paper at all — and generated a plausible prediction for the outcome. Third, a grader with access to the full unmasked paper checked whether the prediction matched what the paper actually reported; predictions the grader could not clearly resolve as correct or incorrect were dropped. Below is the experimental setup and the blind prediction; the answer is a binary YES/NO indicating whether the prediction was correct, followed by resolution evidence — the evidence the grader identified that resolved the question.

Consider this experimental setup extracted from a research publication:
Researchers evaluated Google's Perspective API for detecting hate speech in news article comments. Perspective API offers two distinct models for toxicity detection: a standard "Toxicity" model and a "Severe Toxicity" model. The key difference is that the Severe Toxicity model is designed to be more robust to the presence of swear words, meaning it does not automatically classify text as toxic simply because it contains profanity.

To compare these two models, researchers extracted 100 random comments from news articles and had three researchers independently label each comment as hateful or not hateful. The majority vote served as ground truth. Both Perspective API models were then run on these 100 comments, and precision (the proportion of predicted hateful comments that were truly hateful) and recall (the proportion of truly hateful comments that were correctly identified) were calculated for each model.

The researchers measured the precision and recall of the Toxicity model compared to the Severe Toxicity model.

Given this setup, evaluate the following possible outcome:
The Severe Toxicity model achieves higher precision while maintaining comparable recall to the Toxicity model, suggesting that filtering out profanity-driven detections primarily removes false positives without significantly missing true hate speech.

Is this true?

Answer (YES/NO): NO